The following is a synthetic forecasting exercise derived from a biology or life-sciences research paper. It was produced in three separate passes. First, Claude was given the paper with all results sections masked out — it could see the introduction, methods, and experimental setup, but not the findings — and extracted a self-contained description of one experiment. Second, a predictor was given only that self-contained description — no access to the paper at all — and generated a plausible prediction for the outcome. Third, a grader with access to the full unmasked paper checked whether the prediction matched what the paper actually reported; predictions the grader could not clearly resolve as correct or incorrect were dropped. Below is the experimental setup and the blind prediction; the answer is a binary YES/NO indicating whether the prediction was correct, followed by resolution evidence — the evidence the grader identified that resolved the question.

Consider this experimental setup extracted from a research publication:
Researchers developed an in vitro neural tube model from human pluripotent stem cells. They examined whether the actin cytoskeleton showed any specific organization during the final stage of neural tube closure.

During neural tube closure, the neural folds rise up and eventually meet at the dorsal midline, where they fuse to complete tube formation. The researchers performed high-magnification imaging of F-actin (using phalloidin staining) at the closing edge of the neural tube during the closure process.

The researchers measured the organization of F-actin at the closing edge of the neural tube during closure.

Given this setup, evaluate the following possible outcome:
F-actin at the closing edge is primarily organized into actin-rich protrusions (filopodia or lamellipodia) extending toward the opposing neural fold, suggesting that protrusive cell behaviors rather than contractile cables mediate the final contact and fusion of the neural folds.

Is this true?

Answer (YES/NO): NO